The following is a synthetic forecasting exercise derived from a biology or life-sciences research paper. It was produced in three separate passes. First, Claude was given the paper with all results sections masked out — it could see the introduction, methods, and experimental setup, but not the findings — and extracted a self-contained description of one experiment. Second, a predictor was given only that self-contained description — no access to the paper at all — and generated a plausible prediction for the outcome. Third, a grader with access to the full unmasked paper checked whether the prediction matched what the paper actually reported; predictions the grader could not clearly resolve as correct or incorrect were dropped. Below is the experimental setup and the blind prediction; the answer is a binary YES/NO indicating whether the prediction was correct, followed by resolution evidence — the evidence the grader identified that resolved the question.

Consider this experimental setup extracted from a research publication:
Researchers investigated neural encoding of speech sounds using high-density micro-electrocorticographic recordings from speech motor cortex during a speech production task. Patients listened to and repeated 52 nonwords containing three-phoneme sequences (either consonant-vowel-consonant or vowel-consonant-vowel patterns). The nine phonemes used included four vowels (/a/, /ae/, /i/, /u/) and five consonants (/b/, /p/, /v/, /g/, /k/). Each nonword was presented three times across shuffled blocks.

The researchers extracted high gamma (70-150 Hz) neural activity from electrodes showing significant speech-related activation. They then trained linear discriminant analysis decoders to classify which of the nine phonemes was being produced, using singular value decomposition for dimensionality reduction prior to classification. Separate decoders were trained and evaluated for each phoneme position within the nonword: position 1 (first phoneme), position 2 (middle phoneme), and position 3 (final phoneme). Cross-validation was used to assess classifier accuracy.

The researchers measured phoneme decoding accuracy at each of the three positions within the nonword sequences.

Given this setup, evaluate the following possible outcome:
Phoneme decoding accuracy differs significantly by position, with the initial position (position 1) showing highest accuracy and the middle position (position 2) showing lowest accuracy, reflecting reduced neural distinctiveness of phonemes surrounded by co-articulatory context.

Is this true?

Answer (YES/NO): NO